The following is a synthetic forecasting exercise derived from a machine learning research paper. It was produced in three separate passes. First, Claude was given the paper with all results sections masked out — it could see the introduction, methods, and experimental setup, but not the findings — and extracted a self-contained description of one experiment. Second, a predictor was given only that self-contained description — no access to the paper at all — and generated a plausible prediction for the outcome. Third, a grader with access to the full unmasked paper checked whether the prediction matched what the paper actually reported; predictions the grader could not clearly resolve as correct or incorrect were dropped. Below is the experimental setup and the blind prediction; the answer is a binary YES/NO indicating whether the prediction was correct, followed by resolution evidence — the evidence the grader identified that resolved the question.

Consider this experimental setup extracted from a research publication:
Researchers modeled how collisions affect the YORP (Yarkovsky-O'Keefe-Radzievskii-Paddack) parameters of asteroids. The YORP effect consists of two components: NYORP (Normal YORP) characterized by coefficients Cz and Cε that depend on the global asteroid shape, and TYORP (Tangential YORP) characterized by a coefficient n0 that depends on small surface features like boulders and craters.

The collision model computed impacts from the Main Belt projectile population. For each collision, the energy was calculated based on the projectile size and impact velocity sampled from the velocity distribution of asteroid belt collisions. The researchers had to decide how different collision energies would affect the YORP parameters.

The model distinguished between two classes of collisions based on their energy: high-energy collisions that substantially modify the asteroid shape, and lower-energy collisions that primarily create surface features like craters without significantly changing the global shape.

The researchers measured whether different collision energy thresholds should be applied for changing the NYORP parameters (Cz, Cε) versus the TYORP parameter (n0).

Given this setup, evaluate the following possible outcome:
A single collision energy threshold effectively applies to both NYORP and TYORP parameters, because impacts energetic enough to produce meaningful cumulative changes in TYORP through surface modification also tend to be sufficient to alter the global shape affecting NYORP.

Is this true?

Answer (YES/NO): NO